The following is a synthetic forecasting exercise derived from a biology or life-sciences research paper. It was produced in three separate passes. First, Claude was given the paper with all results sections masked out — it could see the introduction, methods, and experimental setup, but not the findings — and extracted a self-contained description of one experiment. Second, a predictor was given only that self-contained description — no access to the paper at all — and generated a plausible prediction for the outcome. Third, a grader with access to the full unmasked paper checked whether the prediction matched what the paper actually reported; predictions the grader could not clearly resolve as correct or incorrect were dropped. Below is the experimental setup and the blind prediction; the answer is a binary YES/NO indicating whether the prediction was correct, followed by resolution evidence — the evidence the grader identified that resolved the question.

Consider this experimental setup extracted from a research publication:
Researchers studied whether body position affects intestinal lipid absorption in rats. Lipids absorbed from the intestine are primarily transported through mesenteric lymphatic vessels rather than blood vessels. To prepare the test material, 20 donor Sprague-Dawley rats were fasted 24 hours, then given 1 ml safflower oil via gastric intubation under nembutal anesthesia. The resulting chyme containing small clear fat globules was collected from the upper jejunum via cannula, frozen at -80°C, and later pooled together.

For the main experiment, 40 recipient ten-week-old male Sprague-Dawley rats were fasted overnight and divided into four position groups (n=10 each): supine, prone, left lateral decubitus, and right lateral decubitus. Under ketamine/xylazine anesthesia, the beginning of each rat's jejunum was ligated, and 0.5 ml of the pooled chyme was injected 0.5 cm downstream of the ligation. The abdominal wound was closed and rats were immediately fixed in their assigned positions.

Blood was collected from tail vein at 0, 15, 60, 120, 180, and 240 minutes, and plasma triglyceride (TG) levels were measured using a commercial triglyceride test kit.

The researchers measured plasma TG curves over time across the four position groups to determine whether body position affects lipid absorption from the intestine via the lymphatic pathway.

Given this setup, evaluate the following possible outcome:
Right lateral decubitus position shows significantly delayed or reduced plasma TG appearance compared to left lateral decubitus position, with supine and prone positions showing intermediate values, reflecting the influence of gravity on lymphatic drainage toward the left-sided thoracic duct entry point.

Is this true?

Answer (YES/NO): NO